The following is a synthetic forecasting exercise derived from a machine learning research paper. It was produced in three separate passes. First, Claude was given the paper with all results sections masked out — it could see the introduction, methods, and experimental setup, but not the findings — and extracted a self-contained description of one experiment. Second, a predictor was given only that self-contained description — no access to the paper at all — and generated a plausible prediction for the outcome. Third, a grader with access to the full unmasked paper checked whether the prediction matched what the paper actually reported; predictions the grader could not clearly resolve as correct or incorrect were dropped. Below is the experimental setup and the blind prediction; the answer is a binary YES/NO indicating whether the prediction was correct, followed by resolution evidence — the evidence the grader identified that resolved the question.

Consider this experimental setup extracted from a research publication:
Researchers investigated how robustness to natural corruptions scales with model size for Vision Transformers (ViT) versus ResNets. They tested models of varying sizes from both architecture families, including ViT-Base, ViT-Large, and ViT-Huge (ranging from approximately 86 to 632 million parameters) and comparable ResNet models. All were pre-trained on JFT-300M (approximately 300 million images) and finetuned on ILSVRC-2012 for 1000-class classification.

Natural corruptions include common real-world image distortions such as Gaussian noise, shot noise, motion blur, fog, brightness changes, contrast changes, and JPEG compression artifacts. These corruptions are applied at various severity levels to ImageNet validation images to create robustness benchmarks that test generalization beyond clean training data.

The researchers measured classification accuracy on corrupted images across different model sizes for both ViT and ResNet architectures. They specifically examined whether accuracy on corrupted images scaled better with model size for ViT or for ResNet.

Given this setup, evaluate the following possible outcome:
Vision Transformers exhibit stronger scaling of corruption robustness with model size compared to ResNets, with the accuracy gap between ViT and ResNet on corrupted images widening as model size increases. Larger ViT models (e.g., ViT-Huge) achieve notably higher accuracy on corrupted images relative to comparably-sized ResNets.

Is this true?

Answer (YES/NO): YES